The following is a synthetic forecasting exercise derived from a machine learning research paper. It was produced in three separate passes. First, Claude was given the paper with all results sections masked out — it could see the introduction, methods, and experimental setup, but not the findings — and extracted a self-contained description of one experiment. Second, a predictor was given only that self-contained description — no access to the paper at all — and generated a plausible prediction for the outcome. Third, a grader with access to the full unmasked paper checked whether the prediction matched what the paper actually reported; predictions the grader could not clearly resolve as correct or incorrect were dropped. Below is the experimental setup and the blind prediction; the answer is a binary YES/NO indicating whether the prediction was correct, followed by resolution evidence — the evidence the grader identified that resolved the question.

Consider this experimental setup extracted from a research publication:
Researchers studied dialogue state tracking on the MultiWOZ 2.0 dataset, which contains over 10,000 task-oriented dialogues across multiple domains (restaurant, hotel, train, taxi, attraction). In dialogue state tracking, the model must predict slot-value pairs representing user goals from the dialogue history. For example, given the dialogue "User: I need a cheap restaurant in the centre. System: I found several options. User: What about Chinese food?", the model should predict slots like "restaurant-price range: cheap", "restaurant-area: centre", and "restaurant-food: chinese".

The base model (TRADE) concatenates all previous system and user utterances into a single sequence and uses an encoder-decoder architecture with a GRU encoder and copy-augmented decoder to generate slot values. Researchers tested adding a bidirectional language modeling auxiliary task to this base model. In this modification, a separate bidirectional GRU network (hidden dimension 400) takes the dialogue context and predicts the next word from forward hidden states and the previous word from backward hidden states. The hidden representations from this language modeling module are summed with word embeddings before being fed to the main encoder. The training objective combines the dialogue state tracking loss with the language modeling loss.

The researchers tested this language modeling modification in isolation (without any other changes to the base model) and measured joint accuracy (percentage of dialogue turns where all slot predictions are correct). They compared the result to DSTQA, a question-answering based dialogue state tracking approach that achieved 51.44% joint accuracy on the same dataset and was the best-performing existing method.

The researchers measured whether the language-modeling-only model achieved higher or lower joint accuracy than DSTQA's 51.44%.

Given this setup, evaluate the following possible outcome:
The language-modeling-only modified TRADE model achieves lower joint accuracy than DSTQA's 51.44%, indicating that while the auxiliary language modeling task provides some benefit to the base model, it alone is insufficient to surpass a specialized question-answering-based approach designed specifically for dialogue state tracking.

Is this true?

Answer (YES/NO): YES